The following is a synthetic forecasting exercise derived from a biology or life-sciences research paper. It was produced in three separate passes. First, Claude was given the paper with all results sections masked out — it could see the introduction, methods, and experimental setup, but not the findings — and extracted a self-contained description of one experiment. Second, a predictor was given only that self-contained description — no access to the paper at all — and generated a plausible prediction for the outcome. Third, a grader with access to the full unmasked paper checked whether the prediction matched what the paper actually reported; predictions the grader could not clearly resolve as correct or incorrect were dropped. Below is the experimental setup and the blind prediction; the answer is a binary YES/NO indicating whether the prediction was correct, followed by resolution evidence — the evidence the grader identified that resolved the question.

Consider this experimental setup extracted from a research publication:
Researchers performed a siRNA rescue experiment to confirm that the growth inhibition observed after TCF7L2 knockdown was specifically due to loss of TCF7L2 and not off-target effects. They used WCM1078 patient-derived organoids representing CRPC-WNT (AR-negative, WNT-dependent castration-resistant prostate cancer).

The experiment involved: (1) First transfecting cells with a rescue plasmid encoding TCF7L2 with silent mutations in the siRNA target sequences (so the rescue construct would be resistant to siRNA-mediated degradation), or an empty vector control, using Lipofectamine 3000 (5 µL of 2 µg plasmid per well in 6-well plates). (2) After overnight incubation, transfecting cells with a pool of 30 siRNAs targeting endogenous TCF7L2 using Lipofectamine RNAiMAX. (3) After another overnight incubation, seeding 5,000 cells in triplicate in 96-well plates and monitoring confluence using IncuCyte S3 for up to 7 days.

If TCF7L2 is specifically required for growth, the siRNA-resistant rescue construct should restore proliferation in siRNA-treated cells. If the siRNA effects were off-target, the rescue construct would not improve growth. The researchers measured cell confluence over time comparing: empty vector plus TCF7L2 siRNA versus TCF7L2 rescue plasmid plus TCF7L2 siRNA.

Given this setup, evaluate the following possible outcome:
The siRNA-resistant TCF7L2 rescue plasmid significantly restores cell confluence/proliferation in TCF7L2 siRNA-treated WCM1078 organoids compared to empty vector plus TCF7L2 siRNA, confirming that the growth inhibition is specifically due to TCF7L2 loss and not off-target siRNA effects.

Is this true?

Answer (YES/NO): NO